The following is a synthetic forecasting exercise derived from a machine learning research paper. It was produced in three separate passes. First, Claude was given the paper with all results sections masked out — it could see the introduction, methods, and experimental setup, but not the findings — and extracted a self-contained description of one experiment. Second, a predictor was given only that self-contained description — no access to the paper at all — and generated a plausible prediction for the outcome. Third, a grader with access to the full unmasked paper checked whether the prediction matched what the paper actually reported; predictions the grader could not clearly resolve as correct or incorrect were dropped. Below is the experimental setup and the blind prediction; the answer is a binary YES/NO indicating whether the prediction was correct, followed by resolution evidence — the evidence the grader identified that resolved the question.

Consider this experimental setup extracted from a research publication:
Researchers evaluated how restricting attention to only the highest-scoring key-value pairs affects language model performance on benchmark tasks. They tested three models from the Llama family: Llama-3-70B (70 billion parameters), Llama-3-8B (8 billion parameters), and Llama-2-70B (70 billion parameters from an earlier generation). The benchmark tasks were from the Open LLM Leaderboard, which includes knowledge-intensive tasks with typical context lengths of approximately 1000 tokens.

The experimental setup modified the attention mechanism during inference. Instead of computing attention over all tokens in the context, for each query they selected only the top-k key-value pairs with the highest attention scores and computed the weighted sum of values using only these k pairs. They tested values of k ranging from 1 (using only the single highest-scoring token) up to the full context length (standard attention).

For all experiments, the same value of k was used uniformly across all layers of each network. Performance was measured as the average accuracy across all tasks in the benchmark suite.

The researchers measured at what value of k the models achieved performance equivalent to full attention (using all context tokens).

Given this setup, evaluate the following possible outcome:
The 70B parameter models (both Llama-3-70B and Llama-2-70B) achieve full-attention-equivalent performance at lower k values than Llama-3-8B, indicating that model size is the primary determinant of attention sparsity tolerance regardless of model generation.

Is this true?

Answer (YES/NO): NO